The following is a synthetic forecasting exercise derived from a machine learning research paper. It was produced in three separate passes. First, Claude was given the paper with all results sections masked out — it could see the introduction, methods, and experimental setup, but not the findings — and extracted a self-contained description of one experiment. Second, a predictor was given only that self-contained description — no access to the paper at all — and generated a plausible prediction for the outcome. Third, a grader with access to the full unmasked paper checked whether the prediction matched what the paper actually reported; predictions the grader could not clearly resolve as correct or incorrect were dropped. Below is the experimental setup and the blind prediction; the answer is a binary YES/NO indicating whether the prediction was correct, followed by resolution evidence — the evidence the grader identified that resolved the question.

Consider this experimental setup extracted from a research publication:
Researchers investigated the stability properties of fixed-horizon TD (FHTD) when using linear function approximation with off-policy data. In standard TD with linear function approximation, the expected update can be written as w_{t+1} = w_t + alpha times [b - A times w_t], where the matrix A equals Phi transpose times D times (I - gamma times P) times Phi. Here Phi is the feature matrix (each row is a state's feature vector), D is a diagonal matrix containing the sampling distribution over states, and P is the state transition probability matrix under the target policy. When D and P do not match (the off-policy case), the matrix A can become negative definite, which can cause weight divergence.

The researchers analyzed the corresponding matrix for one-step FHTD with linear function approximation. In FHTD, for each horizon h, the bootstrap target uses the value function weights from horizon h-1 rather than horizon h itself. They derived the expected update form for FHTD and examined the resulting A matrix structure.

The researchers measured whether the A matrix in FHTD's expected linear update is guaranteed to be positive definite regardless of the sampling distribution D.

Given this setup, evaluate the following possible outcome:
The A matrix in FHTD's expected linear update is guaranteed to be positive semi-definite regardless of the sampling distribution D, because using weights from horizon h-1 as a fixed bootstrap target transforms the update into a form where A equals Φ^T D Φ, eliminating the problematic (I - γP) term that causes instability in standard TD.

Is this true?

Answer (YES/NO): YES